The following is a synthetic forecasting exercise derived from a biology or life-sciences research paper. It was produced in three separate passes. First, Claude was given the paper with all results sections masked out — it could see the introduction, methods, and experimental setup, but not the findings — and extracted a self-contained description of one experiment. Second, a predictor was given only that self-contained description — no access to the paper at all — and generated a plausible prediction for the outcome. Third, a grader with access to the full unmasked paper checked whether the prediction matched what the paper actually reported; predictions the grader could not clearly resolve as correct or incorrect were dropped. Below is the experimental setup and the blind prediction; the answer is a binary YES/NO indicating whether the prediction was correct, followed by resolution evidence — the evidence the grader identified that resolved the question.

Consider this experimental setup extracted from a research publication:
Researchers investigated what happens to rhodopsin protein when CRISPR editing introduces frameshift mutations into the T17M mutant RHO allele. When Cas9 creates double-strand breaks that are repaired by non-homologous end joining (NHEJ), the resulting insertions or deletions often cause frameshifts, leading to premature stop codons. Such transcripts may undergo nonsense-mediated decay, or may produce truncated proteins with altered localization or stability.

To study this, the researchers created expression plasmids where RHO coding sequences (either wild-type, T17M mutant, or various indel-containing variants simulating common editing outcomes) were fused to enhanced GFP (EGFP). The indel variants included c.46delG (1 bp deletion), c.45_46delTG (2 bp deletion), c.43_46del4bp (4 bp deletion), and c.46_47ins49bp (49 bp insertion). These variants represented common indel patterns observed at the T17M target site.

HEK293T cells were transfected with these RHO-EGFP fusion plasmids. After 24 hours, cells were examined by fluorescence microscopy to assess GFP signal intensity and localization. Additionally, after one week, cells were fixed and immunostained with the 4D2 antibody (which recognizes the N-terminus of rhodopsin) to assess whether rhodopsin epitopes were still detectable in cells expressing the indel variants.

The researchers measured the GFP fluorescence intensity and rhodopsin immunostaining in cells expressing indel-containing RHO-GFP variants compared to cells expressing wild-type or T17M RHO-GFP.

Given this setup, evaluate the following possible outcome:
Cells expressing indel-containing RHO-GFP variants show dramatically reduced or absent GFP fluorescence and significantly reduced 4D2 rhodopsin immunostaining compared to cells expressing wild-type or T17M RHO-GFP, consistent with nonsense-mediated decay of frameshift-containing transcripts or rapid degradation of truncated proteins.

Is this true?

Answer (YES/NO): YES